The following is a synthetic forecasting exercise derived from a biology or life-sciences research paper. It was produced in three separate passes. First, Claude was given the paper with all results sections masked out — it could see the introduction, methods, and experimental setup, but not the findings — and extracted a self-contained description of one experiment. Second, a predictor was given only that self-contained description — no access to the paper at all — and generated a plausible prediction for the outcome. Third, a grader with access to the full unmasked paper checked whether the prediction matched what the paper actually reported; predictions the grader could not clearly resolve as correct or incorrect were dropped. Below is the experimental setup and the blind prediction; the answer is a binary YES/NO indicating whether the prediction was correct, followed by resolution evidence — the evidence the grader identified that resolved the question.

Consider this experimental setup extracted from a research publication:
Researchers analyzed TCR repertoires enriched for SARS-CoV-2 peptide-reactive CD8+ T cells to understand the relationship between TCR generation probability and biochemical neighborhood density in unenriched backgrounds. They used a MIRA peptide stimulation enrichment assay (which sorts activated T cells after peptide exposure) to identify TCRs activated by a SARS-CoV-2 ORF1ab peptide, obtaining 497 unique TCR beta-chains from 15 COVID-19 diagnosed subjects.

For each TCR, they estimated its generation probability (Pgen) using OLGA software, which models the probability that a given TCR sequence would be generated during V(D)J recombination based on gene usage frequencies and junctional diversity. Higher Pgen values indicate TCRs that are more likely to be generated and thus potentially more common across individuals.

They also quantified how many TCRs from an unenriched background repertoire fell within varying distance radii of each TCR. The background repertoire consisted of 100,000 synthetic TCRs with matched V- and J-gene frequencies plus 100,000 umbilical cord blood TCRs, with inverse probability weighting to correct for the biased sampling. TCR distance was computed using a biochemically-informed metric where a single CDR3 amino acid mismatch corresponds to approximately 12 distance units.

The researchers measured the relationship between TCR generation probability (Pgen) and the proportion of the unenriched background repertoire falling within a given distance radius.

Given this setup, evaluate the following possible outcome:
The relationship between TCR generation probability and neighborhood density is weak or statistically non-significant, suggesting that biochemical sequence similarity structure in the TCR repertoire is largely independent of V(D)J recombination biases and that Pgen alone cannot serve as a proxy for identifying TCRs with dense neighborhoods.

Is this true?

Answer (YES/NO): NO